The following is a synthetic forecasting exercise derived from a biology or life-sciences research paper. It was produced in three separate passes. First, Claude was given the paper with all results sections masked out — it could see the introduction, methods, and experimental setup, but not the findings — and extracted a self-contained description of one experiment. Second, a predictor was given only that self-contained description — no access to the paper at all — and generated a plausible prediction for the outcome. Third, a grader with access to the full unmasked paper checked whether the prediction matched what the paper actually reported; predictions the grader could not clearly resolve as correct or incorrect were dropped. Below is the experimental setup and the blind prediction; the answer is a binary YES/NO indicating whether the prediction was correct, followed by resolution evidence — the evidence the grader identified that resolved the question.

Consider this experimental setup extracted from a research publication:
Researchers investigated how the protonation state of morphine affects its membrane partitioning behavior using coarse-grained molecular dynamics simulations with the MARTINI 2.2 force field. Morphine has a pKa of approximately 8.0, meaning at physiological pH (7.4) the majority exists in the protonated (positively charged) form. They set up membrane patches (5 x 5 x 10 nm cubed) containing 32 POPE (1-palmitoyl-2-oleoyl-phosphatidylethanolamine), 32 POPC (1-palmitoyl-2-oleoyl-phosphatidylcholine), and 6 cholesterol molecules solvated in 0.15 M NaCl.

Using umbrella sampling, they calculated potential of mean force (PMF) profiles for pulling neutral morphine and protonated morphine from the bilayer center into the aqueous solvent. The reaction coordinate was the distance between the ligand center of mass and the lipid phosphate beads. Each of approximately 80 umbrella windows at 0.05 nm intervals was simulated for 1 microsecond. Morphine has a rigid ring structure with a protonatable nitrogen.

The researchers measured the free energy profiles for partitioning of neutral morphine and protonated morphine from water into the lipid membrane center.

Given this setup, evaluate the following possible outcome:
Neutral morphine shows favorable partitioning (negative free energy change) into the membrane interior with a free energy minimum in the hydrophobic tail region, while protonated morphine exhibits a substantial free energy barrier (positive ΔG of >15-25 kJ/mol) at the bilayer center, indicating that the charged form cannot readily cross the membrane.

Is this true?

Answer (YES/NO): NO